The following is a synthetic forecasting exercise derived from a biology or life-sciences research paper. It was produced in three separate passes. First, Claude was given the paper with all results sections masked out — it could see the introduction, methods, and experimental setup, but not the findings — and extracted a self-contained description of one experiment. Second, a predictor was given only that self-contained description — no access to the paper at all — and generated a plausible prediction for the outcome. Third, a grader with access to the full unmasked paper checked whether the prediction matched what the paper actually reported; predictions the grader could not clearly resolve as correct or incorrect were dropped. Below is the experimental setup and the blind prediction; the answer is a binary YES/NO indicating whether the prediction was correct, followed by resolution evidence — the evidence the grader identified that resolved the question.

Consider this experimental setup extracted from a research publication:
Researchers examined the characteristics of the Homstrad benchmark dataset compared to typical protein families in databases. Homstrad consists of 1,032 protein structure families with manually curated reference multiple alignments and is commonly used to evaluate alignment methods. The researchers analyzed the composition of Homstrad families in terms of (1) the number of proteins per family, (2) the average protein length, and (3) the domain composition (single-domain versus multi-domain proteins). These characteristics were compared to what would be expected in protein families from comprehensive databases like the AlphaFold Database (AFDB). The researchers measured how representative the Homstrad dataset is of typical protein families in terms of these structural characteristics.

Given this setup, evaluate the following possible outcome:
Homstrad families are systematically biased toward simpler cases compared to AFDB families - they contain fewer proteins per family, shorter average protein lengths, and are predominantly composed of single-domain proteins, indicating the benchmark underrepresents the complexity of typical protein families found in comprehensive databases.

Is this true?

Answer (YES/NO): YES